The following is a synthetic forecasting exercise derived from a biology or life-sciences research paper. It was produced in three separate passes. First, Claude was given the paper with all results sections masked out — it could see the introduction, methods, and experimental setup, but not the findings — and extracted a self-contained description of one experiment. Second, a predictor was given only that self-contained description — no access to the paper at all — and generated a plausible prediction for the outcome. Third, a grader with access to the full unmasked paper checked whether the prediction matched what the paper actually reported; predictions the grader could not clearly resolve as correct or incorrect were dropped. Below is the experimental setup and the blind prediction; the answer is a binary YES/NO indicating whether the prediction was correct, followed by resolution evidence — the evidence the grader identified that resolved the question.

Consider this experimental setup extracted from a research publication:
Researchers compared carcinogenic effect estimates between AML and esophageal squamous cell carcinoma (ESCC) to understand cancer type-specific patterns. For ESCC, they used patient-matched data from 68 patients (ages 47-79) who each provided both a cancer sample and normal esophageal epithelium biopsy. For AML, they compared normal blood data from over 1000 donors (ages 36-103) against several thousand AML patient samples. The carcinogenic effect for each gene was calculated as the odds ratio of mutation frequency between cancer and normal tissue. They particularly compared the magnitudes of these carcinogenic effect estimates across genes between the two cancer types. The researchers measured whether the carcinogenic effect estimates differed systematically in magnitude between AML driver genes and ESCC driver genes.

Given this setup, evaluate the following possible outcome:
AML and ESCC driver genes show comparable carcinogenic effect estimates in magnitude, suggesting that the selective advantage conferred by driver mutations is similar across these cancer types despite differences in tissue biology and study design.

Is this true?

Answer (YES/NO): NO